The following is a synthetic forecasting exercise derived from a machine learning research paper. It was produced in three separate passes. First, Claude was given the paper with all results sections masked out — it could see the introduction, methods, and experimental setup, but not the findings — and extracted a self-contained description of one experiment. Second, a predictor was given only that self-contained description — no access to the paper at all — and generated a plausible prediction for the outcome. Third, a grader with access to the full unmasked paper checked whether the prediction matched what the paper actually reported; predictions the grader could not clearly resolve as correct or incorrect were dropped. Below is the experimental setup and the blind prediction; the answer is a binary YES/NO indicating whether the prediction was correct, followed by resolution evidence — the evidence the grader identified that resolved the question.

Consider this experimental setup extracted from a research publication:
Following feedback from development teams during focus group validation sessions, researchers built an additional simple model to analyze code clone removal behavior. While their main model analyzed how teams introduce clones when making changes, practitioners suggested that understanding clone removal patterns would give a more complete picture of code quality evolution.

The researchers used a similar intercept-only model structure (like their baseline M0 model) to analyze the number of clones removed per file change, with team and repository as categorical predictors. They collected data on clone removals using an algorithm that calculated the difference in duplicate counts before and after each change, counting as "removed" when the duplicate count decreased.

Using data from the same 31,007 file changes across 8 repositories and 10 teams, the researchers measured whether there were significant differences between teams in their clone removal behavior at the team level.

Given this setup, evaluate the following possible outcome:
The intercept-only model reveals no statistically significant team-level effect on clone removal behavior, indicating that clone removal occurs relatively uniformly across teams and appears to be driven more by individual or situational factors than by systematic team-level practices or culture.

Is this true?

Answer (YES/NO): NO